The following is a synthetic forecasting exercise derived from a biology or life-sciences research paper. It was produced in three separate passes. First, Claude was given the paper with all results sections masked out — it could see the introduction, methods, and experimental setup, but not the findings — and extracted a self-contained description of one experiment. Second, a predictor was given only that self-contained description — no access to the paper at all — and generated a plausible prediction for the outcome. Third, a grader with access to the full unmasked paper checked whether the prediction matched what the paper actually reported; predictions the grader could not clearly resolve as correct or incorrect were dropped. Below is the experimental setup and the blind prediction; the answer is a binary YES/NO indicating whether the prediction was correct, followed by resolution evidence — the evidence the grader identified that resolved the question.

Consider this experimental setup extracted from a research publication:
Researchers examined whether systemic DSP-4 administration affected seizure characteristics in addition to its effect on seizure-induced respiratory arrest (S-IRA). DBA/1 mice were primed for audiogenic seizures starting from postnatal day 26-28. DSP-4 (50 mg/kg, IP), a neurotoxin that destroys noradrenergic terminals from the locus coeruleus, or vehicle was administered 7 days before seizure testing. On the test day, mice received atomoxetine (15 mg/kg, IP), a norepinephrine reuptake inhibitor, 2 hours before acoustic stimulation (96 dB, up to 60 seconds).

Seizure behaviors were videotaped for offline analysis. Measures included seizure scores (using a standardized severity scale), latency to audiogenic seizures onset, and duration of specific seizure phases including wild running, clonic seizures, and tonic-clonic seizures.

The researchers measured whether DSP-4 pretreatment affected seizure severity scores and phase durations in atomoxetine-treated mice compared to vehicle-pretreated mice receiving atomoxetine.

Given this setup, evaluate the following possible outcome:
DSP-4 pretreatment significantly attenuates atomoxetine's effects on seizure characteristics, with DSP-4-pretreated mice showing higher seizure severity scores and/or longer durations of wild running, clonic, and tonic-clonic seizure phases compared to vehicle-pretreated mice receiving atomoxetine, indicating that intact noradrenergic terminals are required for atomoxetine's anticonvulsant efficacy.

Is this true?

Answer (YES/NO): NO